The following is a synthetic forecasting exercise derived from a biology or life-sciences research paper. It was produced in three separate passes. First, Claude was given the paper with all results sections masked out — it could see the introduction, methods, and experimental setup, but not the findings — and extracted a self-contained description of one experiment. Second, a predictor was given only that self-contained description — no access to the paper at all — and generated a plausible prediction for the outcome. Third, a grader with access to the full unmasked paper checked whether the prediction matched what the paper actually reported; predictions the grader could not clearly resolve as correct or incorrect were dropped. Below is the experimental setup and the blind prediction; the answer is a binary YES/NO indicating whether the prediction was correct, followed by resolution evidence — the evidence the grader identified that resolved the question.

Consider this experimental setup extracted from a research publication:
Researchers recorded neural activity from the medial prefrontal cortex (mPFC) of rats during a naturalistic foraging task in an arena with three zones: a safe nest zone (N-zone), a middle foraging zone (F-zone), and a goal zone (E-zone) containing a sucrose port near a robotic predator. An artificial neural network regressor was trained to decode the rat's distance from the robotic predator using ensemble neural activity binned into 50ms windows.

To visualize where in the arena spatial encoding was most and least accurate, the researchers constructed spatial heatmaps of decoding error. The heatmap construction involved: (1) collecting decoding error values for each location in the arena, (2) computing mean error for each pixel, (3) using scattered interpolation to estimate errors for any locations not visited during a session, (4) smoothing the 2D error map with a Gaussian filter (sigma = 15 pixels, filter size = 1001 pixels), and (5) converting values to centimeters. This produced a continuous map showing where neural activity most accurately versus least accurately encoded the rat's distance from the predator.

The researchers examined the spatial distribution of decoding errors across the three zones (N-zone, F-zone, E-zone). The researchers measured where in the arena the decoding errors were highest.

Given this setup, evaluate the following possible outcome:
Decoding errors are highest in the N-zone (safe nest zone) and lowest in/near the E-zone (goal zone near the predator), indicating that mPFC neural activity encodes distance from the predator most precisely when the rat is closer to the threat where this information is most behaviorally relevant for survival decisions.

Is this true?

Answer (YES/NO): NO